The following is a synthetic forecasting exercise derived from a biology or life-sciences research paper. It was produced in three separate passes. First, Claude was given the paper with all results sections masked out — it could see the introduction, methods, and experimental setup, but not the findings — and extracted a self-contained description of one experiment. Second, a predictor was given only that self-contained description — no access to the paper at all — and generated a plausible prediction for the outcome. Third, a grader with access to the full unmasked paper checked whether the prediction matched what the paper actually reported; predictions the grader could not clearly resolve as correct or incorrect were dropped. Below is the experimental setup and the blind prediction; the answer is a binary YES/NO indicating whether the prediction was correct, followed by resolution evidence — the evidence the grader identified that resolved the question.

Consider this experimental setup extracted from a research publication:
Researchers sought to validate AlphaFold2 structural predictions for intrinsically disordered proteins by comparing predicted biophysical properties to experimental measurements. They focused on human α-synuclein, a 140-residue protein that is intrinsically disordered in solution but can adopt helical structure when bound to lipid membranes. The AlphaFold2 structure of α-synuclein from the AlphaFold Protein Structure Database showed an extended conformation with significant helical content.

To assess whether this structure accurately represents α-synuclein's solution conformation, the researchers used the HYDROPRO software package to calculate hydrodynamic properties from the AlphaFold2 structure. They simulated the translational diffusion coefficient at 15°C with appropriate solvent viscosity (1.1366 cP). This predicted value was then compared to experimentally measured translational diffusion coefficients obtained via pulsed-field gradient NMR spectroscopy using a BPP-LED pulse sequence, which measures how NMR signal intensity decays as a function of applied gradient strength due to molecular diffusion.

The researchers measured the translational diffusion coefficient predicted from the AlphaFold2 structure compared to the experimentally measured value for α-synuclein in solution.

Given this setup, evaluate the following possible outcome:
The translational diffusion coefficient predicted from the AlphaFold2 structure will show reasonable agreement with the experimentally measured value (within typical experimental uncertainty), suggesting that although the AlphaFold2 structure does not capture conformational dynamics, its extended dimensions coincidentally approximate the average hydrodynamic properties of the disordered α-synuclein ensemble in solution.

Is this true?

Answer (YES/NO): NO